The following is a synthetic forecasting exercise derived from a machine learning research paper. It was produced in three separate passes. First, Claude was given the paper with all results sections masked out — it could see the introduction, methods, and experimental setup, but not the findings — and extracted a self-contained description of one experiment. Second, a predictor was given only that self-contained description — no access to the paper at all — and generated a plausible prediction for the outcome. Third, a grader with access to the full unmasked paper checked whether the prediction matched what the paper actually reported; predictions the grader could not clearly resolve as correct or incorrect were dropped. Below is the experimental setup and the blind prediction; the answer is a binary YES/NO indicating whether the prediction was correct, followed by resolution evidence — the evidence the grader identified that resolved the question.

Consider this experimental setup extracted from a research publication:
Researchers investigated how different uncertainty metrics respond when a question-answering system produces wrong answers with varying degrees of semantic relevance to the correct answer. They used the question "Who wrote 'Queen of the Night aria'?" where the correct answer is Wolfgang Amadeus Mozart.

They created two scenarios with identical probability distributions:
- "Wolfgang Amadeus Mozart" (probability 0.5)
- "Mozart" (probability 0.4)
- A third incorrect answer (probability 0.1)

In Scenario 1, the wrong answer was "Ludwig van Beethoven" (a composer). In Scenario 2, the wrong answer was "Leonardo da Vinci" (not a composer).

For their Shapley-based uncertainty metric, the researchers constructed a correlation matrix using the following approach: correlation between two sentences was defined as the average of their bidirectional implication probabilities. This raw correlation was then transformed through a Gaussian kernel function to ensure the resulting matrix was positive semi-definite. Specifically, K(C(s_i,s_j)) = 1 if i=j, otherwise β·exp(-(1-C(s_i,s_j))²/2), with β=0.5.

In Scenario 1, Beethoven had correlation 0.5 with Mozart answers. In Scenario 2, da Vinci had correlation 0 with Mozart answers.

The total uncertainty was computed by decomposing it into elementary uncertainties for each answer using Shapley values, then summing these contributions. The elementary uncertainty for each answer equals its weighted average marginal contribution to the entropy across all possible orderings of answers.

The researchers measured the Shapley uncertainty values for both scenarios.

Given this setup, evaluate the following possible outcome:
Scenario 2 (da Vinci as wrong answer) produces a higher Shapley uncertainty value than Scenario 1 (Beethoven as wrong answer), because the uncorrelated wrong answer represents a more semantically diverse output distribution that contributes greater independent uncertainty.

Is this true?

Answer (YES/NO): YES